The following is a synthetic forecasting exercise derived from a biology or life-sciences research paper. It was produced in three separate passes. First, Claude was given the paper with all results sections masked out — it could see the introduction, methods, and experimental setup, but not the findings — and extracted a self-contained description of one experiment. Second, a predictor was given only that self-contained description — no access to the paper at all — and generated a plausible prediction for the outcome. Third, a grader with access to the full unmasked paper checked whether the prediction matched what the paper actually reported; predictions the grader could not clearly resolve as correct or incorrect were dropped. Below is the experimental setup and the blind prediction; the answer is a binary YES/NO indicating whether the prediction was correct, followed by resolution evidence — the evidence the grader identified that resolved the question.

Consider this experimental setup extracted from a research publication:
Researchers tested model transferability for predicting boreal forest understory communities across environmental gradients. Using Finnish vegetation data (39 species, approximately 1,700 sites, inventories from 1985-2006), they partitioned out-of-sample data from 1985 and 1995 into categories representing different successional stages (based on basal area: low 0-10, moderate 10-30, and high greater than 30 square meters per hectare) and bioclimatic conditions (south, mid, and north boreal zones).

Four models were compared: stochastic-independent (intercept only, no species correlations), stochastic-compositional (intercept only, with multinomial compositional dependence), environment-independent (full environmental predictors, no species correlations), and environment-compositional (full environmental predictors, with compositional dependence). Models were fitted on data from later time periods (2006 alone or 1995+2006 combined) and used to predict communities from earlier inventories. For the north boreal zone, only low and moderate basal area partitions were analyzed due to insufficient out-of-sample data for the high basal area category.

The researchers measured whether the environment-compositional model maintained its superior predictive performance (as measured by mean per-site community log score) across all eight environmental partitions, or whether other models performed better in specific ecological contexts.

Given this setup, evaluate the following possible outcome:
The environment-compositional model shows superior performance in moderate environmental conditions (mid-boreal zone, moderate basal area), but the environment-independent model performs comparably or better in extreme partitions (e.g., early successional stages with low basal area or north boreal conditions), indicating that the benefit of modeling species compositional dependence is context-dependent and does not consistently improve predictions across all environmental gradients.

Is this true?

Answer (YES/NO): NO